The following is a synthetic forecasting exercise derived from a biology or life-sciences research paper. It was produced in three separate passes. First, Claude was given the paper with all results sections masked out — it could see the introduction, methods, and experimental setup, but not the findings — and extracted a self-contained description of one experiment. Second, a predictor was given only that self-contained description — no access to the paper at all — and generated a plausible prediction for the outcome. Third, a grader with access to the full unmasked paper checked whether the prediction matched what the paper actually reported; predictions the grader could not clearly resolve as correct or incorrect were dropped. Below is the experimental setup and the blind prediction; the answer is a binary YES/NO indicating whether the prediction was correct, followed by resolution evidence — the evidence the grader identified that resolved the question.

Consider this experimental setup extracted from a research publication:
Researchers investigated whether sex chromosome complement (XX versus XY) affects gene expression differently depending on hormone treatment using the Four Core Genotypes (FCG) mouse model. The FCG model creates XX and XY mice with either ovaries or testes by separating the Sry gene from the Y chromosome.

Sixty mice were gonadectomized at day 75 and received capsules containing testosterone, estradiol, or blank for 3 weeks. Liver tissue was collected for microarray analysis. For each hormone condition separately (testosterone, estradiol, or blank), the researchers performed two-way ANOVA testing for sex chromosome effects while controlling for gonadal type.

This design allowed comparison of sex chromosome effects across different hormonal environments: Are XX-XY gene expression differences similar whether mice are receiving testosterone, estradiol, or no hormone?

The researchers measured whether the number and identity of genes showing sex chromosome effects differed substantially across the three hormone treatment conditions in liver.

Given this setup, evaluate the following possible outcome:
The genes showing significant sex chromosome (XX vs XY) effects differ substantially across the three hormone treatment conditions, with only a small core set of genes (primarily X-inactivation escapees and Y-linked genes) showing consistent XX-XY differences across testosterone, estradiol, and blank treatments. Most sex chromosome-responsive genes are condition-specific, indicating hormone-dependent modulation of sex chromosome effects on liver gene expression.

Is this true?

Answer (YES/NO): NO